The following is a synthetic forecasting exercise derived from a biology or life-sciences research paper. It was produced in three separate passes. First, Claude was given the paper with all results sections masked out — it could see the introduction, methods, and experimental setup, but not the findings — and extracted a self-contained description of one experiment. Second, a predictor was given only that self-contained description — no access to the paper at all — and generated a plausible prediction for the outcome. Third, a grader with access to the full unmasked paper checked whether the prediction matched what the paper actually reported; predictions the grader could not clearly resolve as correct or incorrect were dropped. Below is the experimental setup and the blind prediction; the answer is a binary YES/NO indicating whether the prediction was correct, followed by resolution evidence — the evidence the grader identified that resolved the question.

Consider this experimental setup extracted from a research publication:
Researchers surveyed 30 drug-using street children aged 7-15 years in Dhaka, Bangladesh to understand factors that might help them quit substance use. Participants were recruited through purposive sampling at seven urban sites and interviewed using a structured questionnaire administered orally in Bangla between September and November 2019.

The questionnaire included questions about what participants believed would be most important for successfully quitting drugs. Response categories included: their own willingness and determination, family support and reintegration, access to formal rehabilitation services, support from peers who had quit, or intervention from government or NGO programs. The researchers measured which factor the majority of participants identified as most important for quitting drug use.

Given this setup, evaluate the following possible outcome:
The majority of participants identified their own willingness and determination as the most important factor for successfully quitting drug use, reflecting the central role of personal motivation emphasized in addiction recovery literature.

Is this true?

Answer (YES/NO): YES